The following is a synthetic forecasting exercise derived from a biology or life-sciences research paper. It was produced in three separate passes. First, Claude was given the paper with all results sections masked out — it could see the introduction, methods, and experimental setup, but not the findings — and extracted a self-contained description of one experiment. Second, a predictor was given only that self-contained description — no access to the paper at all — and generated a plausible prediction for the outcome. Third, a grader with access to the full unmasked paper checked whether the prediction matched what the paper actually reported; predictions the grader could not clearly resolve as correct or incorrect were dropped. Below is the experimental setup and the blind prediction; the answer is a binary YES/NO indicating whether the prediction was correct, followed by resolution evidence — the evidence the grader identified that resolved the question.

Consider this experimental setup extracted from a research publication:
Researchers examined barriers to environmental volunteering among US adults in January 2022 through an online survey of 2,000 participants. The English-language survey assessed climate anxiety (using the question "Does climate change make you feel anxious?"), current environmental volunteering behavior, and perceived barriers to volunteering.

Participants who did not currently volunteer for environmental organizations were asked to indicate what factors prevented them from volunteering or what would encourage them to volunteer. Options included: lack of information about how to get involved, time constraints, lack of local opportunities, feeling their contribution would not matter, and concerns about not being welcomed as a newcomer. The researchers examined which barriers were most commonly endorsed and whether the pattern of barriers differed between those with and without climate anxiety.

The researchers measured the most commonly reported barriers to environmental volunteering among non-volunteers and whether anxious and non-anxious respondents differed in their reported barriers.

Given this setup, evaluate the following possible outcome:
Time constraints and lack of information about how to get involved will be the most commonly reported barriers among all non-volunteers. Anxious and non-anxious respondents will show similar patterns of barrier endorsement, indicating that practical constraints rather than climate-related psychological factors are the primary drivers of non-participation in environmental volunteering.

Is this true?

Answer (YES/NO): NO